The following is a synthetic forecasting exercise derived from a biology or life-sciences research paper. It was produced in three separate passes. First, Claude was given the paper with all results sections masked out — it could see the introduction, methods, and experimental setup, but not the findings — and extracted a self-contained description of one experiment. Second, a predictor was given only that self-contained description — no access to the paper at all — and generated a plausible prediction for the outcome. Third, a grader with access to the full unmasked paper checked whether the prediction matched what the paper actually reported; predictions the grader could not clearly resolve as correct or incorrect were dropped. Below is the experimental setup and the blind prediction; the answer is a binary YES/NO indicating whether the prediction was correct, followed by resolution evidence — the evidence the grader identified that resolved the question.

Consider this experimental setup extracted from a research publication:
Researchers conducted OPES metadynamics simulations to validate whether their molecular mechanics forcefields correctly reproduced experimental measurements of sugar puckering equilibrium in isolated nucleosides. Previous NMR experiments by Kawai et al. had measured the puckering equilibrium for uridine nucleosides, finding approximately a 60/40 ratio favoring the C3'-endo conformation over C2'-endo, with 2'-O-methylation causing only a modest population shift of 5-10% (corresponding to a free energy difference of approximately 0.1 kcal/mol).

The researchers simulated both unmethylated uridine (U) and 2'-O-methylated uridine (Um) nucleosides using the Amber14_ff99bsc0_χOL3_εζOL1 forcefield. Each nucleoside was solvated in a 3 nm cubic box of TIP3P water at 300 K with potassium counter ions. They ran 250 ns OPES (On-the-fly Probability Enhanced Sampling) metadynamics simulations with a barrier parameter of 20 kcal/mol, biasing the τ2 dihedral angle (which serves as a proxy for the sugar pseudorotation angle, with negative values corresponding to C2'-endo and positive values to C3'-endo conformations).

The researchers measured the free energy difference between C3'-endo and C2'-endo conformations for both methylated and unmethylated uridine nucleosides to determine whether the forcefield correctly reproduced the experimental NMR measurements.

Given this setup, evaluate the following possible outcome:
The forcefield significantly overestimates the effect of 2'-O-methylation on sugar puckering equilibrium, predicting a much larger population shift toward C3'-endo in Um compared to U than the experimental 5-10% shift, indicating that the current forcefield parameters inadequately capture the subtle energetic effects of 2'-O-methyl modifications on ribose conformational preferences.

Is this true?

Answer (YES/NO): NO